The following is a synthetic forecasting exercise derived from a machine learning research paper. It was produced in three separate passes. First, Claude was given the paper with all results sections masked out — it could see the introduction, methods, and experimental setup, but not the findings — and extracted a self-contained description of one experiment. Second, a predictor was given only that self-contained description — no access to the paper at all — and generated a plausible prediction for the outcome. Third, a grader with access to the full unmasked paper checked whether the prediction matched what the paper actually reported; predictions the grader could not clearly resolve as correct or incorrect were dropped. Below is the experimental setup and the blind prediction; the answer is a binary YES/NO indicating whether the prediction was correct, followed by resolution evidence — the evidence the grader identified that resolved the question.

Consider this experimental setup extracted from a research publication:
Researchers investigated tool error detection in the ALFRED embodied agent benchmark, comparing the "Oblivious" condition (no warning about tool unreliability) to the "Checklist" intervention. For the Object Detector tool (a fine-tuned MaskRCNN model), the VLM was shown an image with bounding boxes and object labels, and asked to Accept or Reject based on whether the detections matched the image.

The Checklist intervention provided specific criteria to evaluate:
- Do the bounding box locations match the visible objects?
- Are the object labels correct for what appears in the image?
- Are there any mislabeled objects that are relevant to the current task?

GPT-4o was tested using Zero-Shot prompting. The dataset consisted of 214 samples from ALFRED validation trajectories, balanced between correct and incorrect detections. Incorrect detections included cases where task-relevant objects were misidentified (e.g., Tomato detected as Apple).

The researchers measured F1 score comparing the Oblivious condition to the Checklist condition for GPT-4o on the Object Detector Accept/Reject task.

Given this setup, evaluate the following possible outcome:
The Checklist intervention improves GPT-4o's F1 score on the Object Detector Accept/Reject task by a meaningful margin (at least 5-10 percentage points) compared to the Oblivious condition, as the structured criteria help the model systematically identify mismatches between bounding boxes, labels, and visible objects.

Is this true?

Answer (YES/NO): NO